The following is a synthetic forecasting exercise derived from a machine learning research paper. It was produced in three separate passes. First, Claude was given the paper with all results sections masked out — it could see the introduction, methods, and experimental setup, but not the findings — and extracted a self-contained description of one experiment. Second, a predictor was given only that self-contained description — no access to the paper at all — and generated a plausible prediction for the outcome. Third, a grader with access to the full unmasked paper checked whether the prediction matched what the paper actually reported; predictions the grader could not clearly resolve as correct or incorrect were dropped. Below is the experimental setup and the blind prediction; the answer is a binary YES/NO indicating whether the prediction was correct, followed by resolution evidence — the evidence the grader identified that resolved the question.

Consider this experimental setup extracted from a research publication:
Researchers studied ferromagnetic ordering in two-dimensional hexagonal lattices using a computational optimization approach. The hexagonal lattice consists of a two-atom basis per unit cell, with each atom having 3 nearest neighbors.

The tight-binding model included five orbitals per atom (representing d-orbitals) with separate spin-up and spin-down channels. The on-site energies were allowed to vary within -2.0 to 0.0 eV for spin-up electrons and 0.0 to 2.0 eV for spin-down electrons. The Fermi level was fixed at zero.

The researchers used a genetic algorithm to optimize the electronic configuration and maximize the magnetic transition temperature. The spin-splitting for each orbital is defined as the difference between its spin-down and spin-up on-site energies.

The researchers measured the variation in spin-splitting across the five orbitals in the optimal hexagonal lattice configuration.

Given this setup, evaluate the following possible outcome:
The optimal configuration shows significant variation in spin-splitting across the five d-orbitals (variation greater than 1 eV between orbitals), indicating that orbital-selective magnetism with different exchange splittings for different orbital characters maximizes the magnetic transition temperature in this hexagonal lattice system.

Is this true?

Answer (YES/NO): YES